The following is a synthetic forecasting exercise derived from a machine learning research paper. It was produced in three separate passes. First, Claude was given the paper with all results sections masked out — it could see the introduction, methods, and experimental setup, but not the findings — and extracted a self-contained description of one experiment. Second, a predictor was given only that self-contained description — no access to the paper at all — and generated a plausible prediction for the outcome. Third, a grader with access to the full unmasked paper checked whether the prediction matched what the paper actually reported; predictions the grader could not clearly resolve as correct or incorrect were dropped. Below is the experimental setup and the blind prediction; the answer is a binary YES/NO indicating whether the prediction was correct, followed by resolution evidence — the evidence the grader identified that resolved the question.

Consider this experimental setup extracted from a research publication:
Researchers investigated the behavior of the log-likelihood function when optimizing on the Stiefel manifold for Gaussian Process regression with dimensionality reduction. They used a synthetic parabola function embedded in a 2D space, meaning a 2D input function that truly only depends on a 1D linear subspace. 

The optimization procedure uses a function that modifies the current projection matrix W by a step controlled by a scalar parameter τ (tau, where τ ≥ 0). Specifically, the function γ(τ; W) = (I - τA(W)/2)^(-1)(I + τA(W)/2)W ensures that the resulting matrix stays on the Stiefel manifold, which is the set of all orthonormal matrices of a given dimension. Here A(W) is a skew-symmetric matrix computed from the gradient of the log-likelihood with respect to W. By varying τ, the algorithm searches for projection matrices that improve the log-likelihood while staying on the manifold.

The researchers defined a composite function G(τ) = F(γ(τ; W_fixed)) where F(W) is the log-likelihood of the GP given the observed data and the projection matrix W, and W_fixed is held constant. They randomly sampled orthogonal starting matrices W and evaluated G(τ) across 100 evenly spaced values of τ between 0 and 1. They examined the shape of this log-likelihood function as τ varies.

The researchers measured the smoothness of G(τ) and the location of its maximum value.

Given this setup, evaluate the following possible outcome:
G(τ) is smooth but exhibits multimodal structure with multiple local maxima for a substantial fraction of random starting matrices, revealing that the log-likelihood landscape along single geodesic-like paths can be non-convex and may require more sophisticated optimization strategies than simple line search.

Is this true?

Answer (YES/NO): NO